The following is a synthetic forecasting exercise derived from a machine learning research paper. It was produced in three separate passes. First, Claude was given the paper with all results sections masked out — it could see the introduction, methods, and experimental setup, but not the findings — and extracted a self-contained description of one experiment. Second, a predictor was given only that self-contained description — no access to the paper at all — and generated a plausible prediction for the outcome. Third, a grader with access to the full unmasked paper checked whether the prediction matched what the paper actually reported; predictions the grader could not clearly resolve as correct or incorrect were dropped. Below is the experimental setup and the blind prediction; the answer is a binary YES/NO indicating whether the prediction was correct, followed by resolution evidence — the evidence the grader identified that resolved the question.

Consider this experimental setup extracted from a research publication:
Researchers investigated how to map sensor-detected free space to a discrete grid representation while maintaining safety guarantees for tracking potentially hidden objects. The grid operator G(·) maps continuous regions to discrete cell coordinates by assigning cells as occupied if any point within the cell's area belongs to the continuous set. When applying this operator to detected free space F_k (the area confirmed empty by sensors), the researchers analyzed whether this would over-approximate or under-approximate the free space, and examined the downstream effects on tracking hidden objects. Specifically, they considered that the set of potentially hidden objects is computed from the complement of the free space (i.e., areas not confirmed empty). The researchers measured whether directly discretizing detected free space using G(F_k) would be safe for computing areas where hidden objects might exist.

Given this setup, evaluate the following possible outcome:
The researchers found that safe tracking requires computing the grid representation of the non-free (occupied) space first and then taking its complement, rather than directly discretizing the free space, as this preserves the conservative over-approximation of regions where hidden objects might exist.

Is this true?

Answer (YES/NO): NO